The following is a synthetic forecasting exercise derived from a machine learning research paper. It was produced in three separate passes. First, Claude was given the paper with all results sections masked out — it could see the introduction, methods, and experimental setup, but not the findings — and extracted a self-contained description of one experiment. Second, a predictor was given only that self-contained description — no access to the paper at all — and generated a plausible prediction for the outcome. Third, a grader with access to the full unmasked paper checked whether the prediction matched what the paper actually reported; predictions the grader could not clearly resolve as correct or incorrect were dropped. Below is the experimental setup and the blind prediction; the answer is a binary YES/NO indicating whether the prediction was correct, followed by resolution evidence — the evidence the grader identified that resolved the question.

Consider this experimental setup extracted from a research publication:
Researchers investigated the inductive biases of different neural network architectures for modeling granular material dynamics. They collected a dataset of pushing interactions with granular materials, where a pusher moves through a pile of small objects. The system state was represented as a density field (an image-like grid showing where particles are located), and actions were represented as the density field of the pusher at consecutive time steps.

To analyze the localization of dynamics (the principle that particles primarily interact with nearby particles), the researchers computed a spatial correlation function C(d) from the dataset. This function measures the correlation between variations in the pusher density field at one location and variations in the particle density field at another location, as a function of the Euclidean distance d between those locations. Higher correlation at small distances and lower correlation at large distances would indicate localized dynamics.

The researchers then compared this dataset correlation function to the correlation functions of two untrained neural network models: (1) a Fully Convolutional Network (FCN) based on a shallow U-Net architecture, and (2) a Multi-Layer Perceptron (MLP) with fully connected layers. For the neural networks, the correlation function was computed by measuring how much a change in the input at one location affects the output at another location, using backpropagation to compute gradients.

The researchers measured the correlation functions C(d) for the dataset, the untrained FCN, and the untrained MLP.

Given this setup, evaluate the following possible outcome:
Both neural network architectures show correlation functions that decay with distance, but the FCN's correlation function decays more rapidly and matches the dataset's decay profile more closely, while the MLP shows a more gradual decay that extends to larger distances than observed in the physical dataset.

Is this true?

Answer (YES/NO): NO